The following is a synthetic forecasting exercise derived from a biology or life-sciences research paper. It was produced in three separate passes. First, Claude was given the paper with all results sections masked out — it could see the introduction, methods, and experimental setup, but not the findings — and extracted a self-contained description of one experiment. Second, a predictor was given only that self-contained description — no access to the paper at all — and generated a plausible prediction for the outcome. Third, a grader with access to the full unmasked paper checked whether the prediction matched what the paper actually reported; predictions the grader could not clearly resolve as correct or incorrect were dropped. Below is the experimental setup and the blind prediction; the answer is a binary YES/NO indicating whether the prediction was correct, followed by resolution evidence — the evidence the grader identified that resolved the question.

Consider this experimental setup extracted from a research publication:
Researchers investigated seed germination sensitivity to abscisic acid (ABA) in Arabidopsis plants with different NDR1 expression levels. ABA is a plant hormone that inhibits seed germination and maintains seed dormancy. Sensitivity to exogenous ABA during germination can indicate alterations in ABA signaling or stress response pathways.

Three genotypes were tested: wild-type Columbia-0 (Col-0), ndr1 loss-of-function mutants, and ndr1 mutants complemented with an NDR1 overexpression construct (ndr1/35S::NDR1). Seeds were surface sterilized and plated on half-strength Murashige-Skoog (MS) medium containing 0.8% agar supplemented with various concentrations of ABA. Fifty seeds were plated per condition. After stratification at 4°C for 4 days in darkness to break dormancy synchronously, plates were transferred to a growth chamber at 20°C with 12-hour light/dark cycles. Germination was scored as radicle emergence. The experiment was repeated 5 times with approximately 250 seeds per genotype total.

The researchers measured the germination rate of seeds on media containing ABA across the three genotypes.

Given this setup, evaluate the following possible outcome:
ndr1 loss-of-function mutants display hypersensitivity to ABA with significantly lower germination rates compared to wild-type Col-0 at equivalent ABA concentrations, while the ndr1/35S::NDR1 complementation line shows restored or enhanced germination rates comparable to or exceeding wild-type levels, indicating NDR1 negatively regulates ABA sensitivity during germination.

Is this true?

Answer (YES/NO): NO